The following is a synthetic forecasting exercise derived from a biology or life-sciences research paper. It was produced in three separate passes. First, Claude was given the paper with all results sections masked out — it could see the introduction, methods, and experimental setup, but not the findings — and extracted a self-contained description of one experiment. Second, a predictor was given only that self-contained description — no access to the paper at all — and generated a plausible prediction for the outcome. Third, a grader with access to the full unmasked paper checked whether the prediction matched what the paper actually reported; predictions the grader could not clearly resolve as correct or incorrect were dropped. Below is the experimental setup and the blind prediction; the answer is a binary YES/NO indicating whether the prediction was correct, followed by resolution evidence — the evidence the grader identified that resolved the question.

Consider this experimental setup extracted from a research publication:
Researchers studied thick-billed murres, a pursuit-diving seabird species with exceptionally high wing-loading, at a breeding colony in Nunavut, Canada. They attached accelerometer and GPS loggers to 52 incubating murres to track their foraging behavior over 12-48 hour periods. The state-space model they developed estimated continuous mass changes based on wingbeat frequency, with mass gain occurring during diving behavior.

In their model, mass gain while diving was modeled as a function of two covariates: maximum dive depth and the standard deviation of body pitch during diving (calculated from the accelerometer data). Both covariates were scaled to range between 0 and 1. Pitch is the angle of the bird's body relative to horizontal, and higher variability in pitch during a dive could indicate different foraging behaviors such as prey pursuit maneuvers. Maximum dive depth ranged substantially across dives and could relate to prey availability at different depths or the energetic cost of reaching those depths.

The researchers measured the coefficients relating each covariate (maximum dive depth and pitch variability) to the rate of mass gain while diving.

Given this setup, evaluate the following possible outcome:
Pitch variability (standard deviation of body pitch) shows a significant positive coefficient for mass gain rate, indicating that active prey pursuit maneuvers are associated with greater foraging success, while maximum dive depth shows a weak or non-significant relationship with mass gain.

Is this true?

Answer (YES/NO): NO